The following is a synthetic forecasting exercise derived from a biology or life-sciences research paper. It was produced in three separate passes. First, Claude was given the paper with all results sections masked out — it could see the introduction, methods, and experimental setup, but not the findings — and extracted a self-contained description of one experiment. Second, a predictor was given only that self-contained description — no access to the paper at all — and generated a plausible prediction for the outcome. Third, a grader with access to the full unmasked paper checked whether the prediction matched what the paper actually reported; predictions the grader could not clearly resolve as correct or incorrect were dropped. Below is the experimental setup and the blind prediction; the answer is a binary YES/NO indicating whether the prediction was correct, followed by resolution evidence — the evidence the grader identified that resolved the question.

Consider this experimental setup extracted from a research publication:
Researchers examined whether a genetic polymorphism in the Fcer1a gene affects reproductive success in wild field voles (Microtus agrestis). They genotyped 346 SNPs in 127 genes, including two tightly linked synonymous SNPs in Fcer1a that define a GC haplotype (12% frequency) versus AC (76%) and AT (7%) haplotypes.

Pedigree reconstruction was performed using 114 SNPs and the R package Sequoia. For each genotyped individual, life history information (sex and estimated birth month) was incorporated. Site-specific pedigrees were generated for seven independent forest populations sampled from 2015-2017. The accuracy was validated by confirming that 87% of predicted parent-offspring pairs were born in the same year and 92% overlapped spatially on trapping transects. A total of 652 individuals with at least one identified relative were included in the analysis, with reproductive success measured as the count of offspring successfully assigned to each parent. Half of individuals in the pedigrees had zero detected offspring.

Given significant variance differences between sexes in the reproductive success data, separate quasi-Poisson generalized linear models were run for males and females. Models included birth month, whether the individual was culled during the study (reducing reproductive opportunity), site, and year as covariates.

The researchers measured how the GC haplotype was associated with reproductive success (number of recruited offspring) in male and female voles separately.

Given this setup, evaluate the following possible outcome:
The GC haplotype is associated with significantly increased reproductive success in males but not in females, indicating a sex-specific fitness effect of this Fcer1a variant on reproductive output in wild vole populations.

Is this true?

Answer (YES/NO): NO